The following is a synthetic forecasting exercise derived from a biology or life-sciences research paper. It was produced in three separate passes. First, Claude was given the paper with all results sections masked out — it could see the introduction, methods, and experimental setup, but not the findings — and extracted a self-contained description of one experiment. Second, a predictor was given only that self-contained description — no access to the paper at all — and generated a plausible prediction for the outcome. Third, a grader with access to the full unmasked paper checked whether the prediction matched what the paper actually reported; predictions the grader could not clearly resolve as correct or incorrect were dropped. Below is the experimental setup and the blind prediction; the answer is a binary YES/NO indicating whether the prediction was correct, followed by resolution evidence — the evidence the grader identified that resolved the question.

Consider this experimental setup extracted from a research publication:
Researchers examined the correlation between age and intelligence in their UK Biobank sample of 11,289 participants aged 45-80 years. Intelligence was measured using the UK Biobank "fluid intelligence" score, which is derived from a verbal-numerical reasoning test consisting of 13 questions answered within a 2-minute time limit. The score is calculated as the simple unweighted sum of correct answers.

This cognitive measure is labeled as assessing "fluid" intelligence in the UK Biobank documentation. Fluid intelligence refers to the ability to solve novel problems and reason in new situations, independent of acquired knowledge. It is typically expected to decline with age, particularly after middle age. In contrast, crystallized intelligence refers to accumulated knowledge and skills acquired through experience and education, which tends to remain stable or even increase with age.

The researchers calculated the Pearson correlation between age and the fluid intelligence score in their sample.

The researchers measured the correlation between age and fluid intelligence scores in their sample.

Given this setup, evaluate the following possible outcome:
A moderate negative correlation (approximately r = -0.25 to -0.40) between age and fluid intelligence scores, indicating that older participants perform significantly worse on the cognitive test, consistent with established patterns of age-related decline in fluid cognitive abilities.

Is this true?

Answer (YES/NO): NO